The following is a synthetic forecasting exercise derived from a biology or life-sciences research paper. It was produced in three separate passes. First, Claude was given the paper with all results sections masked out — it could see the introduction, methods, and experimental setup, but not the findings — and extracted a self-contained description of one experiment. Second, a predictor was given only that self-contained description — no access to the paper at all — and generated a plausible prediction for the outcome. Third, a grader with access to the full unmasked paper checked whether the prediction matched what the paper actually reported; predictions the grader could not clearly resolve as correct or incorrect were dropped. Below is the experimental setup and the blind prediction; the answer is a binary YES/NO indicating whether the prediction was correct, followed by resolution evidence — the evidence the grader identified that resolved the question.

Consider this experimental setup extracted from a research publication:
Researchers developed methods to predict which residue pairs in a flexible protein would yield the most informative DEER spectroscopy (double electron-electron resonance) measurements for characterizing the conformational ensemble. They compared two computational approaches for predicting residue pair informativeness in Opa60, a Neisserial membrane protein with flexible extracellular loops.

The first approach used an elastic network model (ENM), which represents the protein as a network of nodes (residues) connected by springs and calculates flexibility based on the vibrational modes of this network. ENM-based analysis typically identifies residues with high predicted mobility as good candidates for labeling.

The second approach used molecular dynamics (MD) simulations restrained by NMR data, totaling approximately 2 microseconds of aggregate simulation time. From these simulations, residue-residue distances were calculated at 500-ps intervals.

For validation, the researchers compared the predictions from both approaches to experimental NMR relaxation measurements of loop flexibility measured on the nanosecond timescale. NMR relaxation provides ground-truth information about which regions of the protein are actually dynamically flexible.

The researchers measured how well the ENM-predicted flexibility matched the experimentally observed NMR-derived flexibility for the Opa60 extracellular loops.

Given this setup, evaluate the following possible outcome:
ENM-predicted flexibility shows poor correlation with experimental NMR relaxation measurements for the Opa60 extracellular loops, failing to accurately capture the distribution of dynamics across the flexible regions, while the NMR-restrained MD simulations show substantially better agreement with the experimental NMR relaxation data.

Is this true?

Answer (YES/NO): YES